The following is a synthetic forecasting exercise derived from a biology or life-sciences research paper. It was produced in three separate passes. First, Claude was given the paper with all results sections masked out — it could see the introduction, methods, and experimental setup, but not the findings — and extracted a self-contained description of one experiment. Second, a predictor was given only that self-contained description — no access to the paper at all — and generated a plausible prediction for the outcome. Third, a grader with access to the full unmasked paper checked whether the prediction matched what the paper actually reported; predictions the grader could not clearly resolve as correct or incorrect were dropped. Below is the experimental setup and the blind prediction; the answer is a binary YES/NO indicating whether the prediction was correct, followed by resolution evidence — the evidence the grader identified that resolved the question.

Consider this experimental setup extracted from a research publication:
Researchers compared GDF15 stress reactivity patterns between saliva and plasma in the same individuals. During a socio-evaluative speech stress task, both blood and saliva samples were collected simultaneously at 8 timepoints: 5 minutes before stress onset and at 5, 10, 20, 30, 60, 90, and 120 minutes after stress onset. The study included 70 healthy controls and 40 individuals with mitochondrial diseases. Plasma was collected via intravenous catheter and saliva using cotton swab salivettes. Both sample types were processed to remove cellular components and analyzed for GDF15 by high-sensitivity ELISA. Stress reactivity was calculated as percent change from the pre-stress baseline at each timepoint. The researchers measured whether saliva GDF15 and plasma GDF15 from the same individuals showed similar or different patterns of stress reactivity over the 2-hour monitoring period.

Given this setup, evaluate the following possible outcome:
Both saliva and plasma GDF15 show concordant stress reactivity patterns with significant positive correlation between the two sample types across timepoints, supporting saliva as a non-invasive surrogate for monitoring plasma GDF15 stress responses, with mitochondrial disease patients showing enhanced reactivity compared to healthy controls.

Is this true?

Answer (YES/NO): NO